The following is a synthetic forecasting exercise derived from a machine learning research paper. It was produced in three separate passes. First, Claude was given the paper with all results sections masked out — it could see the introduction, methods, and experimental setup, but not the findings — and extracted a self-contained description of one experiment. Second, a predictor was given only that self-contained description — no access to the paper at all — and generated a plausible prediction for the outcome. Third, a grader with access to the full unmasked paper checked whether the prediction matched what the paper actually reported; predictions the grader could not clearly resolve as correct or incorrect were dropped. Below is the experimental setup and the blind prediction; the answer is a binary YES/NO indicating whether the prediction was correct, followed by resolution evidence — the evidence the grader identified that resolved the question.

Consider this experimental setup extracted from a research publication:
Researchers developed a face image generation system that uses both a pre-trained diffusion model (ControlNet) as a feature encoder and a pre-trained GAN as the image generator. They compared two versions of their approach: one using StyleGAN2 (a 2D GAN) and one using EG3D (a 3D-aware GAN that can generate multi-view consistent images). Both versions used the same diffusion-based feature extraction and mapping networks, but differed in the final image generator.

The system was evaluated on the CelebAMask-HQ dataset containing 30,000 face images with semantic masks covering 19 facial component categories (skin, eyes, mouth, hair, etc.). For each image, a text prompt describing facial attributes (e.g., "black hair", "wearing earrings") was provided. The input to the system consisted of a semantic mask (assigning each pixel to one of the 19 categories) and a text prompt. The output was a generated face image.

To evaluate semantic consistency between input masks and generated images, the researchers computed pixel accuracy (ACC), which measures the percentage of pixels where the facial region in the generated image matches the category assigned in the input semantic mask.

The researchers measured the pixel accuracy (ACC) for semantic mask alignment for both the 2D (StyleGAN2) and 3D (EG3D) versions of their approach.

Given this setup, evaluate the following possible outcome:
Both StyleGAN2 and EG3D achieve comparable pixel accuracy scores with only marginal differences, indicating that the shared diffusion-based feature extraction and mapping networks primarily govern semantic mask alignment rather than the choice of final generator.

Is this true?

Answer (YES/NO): YES